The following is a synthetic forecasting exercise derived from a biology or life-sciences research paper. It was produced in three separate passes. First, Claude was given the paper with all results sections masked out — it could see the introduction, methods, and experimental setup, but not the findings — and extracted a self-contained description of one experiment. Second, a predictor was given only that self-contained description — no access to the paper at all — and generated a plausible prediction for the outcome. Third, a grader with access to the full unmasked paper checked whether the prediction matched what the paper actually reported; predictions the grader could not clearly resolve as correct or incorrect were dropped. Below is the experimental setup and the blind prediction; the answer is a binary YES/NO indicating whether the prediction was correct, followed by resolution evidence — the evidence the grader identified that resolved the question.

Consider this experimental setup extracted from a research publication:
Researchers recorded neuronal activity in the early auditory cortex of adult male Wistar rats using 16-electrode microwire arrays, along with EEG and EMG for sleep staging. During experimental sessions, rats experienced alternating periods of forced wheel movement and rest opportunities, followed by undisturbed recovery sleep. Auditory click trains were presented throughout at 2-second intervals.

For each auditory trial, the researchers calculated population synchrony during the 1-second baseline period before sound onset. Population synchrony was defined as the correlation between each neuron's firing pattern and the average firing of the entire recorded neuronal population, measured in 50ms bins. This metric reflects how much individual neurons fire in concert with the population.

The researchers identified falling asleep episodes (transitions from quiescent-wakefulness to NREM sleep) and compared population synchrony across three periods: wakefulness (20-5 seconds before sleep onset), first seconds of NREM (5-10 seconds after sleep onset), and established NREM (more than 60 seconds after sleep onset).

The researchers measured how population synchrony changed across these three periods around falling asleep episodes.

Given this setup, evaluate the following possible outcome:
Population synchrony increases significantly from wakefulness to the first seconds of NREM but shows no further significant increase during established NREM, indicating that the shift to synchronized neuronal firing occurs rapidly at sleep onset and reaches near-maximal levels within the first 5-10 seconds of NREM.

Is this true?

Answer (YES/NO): NO